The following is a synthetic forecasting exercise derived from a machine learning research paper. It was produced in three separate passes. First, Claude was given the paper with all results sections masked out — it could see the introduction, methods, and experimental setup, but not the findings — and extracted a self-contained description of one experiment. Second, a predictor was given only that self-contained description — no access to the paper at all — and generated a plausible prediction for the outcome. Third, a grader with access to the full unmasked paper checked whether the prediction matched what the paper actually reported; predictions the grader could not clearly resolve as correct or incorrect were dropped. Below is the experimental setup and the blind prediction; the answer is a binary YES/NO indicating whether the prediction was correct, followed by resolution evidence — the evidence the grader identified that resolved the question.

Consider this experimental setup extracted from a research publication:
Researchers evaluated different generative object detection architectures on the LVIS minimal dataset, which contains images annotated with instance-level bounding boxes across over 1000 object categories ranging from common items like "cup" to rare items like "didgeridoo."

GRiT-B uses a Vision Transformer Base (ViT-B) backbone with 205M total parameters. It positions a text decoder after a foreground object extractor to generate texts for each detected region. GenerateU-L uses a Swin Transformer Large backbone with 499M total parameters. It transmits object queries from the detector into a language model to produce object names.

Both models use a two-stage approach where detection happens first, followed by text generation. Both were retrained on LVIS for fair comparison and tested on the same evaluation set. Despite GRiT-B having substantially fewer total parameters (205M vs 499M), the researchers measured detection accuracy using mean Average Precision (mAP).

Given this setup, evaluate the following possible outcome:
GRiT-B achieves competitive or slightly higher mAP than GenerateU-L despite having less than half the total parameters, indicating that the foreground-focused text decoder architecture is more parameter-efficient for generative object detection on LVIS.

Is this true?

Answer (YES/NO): NO